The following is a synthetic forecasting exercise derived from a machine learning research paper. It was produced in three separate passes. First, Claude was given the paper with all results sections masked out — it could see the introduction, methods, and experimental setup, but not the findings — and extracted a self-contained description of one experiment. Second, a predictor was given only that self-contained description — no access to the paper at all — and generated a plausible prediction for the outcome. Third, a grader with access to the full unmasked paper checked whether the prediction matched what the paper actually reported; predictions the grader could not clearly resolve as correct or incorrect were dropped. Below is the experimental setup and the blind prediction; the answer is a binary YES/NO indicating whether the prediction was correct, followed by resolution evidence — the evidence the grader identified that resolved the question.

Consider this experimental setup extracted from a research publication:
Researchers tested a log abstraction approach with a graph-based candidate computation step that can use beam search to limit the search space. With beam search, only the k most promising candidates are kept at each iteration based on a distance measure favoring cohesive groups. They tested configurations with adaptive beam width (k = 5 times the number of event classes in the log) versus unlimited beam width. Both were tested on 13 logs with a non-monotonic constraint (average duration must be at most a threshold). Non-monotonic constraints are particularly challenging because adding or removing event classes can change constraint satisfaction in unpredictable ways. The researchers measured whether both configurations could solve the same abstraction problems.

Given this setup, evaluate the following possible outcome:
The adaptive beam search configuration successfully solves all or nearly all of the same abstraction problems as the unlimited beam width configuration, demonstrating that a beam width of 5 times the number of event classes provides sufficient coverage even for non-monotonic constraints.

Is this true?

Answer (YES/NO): NO